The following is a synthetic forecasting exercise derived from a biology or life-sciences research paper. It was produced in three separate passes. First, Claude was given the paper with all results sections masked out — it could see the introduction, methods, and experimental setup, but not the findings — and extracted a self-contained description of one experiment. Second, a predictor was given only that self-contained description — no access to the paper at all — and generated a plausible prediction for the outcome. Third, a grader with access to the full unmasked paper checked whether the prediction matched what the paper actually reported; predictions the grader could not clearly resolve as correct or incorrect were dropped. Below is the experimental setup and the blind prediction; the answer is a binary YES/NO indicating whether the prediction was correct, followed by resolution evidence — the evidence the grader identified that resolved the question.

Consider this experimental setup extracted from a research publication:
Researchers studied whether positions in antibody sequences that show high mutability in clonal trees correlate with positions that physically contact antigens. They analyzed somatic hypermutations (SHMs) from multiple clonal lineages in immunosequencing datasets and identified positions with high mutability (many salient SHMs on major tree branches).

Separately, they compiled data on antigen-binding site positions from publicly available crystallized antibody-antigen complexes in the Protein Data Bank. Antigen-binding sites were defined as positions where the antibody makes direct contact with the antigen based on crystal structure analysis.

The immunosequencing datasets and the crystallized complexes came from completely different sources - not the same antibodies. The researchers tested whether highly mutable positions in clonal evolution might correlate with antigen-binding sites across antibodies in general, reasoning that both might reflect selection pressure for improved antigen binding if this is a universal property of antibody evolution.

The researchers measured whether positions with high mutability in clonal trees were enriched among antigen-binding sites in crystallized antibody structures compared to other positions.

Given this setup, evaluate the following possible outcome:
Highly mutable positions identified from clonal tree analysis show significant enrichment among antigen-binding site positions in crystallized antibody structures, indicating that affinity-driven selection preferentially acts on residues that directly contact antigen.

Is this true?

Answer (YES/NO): YES